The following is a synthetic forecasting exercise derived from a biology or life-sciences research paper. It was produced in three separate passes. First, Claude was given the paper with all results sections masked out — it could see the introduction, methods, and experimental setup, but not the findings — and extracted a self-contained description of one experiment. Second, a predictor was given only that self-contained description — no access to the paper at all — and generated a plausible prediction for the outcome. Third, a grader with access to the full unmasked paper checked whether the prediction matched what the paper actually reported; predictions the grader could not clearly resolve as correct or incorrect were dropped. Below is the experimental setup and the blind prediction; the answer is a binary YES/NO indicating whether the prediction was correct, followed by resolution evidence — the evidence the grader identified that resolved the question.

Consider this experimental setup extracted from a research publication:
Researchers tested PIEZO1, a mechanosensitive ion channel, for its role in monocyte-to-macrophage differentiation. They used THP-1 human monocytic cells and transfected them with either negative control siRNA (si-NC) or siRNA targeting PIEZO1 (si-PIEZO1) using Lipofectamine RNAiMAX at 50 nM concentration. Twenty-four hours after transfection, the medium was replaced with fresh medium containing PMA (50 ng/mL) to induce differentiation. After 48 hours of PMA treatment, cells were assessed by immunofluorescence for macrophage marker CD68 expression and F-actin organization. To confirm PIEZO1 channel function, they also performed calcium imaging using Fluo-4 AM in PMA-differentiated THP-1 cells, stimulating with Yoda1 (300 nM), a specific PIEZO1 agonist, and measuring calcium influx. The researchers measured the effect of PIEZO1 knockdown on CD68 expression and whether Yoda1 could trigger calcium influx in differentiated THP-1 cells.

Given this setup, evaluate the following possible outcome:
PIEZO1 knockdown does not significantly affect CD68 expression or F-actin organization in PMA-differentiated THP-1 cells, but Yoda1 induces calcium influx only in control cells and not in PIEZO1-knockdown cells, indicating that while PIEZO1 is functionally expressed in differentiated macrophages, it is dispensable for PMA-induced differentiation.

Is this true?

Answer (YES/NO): NO